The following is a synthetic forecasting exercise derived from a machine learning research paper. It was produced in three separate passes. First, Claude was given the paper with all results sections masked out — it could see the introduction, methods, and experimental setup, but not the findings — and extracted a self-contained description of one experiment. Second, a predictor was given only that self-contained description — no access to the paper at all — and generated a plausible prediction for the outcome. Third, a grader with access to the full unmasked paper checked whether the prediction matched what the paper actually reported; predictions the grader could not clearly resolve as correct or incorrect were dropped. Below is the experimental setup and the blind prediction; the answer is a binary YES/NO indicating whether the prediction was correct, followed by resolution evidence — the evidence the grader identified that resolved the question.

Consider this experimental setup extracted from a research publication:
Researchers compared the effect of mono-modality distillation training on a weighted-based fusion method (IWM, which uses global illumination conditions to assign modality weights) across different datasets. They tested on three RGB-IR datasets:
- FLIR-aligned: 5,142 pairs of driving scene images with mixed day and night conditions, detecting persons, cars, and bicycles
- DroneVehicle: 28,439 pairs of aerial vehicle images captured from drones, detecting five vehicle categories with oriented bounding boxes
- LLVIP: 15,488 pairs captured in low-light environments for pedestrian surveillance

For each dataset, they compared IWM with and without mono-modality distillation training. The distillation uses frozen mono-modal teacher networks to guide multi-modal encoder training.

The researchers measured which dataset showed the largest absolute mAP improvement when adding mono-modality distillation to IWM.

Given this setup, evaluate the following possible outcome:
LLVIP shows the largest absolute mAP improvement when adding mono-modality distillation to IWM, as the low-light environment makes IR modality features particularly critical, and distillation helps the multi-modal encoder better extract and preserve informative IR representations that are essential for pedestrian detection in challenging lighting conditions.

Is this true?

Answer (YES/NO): NO